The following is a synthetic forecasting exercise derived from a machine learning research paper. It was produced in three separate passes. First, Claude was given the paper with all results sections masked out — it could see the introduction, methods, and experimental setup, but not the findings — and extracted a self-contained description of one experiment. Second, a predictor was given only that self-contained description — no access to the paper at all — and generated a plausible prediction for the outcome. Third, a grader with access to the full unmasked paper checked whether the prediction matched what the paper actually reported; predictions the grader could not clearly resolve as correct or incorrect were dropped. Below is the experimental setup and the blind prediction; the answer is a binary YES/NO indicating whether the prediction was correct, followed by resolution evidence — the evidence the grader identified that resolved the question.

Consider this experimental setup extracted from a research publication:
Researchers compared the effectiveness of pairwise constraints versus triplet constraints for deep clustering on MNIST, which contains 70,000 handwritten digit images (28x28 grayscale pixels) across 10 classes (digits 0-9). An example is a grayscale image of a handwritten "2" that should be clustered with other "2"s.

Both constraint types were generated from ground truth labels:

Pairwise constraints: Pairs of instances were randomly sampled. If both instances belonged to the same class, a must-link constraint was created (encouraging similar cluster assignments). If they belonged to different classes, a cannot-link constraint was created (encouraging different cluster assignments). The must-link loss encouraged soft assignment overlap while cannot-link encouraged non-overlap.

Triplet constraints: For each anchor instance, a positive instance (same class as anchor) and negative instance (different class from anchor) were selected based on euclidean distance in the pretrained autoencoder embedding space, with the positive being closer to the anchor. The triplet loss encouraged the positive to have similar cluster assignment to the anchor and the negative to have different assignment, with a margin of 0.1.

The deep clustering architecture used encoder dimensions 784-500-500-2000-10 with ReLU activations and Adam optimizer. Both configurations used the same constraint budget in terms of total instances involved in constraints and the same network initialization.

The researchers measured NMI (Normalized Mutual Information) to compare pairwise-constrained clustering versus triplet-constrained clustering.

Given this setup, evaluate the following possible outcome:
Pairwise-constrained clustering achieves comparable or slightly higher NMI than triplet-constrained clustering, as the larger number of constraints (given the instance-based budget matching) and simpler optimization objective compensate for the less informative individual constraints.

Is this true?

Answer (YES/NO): YES